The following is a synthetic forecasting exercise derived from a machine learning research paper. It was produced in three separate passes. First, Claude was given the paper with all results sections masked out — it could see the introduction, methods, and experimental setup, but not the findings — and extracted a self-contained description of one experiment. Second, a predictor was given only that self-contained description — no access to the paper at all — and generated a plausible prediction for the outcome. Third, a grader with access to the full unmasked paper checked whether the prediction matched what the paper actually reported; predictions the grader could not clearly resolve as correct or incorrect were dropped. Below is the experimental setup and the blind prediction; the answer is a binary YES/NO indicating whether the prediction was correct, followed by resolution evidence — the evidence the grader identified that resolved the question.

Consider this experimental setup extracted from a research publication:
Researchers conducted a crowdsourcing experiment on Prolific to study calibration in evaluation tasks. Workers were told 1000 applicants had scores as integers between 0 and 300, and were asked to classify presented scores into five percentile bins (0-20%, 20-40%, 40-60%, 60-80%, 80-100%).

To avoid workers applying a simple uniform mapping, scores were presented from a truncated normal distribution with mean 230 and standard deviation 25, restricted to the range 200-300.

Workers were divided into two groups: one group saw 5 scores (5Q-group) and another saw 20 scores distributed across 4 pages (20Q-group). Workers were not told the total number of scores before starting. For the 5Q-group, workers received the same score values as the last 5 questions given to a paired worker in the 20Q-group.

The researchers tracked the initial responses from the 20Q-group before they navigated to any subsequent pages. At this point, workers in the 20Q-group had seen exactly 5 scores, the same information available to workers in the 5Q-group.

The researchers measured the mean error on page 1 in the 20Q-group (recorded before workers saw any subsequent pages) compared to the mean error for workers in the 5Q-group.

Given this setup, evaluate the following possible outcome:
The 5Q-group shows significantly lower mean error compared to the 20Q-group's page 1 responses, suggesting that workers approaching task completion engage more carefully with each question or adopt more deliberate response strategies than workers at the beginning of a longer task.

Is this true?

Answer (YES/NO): NO